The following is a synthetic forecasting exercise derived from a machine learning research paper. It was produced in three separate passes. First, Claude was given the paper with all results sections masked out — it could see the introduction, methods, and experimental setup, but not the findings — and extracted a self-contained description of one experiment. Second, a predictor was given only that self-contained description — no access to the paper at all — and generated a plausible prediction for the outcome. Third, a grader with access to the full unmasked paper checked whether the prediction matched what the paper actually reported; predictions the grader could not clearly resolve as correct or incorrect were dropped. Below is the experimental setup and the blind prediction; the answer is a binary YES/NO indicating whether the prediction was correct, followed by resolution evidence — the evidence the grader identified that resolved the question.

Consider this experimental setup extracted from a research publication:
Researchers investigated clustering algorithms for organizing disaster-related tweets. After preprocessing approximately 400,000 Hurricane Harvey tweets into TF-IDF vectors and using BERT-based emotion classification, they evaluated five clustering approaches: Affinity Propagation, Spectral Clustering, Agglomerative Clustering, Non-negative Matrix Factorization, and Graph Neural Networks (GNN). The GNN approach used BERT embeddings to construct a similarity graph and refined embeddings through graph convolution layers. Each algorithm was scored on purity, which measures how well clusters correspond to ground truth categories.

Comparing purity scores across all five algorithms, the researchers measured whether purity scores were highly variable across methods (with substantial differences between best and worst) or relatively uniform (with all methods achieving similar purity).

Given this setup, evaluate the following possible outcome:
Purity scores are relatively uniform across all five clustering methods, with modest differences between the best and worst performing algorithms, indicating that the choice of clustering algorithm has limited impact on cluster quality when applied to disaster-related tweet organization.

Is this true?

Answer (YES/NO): YES